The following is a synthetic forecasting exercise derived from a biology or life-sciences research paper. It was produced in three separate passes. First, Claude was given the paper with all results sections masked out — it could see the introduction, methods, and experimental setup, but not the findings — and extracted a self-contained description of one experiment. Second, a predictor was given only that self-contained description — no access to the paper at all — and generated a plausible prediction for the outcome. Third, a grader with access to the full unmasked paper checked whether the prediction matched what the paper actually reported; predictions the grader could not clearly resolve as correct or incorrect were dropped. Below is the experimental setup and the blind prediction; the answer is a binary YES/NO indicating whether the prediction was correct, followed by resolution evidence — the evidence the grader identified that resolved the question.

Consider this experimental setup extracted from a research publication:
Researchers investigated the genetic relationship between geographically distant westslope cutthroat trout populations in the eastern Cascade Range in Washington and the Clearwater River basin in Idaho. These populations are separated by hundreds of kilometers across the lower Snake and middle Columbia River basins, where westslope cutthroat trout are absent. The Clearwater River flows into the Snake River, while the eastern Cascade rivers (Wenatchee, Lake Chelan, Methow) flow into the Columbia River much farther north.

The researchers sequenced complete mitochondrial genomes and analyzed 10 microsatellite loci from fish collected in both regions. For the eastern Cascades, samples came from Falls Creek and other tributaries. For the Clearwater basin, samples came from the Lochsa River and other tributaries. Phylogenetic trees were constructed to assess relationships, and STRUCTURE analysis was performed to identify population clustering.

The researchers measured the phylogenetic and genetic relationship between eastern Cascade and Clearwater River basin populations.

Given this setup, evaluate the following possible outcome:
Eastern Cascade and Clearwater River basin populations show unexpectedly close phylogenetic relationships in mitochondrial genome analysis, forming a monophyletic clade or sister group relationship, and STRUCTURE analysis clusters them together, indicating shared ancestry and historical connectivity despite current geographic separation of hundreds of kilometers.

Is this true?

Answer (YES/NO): YES